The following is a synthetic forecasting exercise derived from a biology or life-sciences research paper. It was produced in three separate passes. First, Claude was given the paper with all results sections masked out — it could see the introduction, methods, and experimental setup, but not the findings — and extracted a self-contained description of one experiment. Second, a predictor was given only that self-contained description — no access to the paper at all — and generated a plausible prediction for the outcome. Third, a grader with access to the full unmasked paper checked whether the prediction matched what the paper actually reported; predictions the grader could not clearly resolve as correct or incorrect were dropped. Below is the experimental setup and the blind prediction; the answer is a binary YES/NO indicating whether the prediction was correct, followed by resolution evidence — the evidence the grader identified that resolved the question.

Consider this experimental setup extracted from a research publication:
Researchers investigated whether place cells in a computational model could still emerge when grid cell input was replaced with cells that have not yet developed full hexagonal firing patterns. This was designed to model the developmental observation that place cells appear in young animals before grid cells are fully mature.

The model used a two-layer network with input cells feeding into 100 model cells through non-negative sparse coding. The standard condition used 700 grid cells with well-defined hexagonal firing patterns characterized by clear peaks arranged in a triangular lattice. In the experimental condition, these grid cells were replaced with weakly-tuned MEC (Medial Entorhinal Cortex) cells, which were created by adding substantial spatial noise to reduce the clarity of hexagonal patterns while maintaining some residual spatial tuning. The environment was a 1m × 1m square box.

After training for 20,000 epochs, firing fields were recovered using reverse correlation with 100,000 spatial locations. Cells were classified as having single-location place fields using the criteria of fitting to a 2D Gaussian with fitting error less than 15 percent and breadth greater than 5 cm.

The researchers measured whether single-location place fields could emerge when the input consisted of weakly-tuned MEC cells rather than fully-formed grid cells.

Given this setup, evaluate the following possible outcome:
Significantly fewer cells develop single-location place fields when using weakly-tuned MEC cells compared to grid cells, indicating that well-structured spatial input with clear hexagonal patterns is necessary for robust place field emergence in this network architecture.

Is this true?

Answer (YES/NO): NO